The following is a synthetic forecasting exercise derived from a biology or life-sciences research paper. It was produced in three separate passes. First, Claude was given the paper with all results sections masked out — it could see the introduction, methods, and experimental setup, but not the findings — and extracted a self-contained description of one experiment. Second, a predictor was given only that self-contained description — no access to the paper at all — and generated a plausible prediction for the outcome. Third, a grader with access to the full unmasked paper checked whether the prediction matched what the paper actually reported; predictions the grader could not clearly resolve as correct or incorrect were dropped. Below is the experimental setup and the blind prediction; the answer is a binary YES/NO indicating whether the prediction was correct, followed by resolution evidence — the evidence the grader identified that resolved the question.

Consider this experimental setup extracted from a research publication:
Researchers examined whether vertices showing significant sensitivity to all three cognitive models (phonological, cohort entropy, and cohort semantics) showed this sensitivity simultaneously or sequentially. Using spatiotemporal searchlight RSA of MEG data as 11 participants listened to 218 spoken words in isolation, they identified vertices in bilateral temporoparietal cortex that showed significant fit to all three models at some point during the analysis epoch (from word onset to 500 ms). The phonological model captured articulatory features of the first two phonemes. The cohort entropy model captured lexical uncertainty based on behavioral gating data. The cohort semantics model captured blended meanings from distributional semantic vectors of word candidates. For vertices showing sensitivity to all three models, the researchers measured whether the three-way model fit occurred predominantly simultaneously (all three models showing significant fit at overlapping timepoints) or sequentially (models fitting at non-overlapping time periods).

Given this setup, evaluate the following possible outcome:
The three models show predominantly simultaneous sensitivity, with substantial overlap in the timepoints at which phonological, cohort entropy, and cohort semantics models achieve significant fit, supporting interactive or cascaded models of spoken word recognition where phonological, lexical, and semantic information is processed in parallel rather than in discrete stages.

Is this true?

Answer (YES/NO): YES